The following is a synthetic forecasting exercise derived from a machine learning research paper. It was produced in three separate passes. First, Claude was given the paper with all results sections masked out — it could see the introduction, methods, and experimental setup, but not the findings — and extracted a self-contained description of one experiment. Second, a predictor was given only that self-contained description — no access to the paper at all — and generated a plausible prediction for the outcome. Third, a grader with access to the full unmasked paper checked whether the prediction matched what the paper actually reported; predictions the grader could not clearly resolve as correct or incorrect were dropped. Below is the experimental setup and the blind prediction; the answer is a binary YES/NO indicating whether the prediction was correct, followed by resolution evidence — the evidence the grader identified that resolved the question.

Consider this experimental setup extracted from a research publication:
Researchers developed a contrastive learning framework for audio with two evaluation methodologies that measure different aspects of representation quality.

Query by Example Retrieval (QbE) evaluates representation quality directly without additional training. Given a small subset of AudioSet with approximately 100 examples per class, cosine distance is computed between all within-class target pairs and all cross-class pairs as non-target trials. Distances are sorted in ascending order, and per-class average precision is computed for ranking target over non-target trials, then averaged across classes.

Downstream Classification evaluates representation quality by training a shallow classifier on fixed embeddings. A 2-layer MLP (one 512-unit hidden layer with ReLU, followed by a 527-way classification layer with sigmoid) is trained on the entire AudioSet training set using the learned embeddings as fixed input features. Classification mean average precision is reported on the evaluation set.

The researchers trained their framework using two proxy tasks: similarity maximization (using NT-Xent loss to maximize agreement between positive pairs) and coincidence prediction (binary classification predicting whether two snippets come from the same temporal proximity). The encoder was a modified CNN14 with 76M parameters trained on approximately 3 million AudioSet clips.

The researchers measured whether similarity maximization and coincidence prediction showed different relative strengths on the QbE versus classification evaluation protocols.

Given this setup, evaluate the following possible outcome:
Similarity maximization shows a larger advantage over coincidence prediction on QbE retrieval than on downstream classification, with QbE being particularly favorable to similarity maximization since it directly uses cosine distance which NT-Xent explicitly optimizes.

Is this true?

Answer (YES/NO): YES